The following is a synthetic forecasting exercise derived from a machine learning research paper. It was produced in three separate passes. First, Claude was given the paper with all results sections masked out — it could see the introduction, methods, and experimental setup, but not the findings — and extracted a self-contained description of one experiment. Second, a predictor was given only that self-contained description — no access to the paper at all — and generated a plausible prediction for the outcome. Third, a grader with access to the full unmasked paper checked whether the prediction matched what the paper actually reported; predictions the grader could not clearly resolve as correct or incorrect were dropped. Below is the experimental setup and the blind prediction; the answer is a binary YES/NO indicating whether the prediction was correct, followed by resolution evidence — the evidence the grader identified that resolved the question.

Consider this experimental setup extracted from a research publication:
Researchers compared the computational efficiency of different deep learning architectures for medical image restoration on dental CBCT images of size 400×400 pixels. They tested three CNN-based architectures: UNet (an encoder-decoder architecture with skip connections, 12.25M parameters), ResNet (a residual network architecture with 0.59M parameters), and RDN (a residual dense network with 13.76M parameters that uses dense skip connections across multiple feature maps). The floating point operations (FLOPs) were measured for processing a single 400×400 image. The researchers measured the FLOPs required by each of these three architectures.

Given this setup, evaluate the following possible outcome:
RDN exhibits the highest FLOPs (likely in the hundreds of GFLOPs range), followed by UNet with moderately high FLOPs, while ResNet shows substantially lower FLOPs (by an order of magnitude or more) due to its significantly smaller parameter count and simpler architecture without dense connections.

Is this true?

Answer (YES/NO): NO